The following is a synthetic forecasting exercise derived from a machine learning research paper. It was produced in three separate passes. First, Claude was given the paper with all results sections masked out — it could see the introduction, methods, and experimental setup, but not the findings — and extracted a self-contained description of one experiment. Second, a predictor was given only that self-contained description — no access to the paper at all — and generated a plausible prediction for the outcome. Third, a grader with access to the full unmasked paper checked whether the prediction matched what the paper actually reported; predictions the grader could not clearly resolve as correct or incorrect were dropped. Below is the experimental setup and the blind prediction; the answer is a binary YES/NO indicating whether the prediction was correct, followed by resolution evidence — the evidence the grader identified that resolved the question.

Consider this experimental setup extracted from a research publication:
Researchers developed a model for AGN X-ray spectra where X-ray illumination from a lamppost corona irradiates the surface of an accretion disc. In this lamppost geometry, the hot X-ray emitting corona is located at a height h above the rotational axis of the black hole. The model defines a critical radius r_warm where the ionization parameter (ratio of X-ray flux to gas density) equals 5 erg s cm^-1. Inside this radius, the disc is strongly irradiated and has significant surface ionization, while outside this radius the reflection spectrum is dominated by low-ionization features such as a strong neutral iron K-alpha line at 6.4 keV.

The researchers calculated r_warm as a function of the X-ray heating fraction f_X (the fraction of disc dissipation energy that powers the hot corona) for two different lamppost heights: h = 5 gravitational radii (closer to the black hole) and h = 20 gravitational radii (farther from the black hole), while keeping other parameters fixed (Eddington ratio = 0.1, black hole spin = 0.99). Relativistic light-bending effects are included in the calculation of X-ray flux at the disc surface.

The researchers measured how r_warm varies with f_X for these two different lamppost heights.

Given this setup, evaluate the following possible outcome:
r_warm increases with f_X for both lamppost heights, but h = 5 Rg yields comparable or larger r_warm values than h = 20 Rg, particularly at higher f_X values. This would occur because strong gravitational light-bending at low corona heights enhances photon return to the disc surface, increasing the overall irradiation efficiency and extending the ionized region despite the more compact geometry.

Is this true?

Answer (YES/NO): NO